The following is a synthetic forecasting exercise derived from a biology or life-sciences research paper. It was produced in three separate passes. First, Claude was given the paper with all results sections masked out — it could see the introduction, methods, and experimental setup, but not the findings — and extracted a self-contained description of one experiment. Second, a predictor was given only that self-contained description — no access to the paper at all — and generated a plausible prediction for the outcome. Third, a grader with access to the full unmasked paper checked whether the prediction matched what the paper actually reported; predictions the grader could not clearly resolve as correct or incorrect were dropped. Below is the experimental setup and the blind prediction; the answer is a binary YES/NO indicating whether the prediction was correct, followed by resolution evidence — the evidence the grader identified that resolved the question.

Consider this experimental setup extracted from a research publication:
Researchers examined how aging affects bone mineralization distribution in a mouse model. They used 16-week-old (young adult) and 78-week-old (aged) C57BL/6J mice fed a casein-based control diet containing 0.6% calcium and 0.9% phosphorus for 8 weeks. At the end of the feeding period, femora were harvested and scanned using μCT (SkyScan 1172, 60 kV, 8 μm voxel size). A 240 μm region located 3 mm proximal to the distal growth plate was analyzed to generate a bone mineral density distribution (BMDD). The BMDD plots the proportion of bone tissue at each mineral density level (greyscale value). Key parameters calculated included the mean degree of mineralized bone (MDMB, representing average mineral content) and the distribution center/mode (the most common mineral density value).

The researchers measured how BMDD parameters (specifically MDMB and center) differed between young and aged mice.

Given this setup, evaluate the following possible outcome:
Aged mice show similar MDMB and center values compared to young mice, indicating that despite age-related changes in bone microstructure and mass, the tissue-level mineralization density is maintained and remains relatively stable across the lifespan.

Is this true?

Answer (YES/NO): NO